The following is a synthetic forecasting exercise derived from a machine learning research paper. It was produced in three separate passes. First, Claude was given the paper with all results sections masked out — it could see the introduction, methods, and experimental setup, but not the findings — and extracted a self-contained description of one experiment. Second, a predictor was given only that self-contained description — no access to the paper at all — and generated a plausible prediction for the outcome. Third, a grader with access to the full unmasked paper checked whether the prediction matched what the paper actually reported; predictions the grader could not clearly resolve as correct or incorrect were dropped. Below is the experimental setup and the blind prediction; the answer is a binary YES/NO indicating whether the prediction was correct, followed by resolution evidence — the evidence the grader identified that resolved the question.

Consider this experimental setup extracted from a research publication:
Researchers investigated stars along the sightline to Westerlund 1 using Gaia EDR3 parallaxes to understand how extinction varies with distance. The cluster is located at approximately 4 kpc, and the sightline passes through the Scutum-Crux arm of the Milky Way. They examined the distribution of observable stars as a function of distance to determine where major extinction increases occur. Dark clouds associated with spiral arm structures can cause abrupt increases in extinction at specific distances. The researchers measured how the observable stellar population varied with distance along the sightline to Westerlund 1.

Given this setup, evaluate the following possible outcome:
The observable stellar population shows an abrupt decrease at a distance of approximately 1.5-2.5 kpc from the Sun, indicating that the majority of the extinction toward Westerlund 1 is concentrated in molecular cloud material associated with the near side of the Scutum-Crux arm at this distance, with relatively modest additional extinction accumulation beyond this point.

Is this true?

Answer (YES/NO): NO